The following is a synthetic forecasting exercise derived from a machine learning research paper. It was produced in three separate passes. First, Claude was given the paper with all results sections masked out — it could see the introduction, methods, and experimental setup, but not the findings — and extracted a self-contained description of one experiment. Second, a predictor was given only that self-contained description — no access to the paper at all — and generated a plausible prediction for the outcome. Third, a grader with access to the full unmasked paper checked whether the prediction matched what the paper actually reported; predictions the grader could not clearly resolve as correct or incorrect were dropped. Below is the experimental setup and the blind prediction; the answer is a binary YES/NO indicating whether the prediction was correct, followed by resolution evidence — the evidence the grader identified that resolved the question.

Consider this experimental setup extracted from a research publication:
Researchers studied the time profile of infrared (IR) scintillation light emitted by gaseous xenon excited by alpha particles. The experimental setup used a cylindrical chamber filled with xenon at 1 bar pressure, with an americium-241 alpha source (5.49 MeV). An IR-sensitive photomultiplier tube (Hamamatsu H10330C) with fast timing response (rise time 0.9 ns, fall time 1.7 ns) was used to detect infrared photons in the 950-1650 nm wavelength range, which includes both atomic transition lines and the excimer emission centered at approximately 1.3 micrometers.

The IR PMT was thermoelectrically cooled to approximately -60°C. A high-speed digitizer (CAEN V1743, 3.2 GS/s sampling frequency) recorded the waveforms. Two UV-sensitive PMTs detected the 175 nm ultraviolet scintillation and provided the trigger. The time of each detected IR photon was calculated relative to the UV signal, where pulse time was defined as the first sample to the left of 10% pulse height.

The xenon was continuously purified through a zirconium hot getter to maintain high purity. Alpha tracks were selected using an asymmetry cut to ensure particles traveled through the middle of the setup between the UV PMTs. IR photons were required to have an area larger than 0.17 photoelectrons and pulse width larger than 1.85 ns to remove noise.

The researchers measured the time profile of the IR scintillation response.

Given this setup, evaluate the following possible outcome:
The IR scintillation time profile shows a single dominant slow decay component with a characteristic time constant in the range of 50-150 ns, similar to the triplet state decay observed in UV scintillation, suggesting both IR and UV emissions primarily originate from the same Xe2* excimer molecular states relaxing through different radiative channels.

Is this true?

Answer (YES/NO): NO